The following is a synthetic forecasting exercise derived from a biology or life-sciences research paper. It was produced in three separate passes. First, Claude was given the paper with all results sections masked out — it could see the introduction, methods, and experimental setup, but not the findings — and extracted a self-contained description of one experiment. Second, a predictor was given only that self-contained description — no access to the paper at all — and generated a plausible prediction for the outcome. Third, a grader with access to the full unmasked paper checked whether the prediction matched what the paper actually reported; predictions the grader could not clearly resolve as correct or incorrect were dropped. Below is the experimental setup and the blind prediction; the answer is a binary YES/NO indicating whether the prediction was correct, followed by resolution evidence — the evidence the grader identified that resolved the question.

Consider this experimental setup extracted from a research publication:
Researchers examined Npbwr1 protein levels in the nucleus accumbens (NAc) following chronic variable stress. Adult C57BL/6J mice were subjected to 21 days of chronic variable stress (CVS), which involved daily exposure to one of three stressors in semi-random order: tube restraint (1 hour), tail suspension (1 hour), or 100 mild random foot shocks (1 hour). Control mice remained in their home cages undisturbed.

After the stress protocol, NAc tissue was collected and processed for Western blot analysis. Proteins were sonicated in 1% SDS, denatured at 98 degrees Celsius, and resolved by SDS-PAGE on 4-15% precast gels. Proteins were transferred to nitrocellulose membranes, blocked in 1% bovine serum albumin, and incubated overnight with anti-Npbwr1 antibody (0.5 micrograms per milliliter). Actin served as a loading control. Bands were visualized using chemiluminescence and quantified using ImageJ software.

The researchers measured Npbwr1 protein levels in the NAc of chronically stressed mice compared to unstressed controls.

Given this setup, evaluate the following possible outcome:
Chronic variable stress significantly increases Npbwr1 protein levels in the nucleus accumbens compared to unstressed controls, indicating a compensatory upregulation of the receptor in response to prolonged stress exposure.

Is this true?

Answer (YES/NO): YES